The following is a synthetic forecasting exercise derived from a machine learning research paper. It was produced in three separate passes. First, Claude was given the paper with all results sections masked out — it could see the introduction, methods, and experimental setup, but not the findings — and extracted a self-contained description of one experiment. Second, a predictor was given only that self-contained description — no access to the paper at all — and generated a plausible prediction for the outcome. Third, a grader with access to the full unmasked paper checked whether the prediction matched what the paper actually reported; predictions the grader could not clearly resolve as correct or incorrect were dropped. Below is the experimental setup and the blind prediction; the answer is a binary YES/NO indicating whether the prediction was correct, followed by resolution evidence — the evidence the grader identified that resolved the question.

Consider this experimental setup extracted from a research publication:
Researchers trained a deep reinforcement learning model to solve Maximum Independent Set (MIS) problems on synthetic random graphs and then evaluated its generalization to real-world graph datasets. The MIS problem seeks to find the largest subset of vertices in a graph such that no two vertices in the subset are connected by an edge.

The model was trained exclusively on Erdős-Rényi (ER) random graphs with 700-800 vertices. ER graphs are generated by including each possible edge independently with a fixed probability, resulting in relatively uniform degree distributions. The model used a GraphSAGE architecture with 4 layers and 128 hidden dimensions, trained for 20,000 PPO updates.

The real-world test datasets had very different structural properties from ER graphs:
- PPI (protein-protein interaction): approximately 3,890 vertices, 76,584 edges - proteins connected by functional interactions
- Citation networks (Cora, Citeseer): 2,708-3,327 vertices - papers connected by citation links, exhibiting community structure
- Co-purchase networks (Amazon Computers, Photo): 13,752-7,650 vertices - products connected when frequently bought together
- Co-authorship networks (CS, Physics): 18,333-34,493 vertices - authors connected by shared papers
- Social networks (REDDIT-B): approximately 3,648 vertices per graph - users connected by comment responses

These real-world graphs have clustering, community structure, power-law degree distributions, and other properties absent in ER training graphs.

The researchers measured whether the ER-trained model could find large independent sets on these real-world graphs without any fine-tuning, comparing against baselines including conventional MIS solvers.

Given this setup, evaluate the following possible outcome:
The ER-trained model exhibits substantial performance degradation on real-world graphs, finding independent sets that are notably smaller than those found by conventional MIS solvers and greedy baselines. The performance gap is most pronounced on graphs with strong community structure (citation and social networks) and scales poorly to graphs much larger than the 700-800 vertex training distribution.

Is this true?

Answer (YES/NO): NO